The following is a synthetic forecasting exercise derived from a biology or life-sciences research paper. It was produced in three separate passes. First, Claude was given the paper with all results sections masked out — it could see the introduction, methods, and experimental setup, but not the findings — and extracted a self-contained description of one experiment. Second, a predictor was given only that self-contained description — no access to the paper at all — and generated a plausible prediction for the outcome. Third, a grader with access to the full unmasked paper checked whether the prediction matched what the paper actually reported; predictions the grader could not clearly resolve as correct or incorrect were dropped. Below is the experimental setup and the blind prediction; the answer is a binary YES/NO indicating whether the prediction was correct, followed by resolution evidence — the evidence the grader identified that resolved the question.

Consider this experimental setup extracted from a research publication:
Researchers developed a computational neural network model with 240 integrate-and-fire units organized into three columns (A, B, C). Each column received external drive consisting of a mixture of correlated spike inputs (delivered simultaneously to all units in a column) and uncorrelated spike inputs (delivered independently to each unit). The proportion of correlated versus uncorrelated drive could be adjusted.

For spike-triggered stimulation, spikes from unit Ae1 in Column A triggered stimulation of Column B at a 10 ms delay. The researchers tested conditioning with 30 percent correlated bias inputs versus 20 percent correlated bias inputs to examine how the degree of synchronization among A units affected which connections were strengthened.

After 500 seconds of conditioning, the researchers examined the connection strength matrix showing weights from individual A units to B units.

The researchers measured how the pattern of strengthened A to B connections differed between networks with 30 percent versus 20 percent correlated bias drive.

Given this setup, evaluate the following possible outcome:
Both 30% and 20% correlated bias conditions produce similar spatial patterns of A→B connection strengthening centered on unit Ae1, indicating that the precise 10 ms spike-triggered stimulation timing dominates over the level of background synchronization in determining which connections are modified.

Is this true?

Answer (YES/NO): NO